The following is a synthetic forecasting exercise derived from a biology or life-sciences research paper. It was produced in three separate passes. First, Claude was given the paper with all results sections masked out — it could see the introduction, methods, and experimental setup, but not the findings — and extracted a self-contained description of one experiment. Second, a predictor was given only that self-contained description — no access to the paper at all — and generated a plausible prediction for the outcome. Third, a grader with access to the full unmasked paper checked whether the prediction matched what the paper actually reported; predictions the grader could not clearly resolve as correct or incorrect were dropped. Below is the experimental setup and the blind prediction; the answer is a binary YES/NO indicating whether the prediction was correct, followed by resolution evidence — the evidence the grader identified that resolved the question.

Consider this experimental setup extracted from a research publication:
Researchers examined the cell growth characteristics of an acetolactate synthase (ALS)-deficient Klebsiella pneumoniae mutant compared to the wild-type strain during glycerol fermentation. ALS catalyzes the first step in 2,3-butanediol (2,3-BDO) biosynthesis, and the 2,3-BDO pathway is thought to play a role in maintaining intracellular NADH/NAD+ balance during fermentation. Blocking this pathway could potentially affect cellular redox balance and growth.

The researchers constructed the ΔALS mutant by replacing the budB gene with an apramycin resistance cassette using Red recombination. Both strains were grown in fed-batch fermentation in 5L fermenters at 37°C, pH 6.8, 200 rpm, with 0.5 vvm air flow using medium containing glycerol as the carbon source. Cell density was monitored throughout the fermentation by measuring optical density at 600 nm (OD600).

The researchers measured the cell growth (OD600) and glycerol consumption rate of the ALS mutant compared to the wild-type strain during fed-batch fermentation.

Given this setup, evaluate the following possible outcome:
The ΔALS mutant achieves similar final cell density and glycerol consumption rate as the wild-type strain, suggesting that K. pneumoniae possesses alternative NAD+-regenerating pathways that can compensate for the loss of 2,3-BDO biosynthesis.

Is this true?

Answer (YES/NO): YES